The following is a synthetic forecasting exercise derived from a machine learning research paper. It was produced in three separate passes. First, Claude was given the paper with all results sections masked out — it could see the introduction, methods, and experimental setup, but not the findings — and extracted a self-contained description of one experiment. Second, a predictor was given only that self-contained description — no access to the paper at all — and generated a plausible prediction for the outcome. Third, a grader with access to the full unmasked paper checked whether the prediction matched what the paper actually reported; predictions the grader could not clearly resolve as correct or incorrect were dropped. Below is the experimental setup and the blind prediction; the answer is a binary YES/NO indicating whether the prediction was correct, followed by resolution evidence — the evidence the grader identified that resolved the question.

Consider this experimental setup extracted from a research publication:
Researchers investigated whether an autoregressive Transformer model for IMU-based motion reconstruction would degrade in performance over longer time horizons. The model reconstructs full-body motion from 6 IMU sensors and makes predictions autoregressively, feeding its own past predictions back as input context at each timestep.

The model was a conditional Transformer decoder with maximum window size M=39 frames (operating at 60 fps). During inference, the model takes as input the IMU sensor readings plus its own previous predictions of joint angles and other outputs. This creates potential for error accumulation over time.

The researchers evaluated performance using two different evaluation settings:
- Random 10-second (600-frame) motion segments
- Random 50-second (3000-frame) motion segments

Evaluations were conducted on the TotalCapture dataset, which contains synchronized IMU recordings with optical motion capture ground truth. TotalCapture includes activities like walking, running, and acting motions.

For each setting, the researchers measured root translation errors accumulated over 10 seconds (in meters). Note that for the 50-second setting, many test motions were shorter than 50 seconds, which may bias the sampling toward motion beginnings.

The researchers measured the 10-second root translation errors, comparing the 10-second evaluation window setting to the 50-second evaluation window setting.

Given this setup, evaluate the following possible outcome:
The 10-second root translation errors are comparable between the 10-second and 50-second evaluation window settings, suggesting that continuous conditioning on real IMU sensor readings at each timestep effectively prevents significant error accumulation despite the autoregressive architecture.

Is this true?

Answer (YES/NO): YES